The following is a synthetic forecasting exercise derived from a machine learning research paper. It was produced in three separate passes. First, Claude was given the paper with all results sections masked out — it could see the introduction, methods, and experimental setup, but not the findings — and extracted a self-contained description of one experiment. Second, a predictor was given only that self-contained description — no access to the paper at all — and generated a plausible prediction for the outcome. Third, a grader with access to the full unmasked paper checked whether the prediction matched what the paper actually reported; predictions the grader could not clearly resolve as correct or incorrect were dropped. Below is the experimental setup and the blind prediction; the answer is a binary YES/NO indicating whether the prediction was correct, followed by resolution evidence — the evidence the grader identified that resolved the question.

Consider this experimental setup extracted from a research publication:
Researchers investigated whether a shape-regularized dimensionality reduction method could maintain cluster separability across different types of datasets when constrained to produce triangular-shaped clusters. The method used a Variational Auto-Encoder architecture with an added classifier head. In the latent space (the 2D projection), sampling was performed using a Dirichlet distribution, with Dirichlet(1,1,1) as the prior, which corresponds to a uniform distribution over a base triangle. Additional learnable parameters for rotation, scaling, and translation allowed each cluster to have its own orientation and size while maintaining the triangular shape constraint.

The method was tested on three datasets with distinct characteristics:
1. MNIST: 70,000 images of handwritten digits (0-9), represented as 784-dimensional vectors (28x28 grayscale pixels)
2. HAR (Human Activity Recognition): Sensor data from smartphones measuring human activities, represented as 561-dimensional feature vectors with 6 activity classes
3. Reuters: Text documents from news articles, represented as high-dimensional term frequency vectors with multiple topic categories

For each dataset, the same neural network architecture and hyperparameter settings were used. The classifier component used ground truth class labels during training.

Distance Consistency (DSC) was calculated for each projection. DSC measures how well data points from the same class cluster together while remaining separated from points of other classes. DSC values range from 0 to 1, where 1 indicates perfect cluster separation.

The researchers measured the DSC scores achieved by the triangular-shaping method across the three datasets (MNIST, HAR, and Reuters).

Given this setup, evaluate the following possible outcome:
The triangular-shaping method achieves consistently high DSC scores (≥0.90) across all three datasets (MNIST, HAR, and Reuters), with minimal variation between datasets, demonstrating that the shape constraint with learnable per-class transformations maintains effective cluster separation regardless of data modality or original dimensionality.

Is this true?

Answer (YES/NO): YES